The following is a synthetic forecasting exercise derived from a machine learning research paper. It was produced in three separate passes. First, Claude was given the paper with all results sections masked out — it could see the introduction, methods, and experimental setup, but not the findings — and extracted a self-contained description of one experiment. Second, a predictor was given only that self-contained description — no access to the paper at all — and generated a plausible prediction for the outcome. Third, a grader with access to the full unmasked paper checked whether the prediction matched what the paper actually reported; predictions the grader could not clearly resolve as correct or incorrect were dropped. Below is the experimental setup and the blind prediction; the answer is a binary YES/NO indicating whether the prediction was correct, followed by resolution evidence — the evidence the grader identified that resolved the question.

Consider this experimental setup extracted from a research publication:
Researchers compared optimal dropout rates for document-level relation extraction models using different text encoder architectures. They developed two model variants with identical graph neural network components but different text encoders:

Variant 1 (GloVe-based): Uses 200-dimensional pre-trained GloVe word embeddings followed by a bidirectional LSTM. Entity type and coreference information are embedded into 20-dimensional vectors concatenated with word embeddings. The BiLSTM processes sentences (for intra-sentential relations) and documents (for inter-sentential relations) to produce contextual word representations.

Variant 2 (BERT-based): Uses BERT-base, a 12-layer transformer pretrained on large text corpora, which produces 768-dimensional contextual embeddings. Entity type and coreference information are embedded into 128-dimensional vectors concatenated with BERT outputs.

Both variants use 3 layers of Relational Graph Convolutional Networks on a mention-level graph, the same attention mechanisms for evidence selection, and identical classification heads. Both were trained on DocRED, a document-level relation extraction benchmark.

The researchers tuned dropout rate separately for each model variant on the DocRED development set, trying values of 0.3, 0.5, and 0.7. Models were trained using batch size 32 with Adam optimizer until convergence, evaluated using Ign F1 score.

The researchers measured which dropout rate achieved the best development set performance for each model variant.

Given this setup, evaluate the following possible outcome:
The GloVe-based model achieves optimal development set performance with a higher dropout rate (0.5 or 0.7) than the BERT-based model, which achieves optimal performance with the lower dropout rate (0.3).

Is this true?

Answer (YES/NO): YES